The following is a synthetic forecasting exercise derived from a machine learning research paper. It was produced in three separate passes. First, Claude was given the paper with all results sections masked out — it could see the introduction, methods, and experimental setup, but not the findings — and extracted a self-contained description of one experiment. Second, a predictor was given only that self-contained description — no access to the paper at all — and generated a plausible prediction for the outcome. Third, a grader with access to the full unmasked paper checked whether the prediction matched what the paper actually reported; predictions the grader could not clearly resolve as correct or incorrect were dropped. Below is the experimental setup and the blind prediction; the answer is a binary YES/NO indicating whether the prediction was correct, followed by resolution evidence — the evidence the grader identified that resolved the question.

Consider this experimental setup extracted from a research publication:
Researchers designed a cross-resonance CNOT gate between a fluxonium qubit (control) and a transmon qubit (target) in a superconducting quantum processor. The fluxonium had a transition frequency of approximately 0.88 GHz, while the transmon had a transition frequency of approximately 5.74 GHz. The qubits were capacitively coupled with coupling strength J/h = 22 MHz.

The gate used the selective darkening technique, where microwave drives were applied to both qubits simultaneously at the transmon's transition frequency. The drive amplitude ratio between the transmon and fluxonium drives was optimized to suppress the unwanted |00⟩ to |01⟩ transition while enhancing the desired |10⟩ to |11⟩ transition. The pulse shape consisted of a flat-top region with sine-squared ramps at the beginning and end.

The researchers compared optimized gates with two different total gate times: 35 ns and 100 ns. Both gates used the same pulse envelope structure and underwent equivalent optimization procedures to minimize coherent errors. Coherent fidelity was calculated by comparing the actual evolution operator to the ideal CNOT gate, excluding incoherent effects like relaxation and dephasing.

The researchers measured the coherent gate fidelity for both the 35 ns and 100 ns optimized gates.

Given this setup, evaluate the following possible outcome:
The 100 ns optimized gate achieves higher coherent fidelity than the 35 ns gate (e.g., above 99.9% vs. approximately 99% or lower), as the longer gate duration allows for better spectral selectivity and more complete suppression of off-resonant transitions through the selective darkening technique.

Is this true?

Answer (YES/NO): NO